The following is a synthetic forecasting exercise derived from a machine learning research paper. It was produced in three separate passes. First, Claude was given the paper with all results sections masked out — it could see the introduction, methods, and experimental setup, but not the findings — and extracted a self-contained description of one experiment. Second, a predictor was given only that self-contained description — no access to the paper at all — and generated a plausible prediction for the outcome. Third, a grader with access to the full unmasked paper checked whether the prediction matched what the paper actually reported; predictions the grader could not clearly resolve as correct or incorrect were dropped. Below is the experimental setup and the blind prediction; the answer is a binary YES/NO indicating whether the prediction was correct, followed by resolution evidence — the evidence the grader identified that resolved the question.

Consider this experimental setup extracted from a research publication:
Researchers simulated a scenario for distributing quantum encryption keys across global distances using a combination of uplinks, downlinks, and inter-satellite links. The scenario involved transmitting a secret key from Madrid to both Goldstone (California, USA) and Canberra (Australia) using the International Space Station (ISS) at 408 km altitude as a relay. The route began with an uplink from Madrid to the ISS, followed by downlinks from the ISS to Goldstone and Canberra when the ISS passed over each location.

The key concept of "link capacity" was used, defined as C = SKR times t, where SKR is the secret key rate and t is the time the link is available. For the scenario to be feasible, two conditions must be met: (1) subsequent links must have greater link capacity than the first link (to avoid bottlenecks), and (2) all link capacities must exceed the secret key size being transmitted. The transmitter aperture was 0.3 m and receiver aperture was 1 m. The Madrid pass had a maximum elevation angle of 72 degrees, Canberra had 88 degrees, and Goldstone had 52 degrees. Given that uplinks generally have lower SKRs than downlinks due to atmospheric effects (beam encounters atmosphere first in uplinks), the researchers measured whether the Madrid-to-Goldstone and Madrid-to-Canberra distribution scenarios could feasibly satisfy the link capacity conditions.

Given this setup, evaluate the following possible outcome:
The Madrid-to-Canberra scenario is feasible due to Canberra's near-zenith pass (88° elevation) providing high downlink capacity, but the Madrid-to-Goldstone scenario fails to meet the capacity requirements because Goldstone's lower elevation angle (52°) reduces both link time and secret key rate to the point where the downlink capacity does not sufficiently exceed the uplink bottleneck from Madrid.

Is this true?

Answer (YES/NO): NO